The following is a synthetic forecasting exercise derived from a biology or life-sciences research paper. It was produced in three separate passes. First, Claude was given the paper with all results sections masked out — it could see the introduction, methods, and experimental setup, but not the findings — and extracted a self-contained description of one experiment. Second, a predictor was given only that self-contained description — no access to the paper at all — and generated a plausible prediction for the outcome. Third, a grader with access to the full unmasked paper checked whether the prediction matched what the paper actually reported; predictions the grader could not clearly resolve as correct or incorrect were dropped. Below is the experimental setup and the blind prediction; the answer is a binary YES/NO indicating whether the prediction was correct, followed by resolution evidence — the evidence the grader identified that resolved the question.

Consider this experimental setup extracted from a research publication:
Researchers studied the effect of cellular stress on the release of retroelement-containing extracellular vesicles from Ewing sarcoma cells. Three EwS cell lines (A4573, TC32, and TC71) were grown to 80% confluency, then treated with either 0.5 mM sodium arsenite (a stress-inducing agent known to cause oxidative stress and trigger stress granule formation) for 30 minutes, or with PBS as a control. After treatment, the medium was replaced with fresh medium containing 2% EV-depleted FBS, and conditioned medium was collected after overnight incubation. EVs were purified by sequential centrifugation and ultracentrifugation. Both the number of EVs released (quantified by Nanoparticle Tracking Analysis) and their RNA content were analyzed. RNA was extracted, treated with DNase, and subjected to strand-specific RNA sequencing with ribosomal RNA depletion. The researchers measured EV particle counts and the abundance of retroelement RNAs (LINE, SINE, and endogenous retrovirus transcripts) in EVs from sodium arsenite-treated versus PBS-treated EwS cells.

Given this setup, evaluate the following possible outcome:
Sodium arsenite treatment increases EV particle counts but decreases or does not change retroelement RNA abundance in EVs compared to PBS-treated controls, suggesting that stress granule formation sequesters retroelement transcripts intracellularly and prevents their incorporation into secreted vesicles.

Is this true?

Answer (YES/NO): NO